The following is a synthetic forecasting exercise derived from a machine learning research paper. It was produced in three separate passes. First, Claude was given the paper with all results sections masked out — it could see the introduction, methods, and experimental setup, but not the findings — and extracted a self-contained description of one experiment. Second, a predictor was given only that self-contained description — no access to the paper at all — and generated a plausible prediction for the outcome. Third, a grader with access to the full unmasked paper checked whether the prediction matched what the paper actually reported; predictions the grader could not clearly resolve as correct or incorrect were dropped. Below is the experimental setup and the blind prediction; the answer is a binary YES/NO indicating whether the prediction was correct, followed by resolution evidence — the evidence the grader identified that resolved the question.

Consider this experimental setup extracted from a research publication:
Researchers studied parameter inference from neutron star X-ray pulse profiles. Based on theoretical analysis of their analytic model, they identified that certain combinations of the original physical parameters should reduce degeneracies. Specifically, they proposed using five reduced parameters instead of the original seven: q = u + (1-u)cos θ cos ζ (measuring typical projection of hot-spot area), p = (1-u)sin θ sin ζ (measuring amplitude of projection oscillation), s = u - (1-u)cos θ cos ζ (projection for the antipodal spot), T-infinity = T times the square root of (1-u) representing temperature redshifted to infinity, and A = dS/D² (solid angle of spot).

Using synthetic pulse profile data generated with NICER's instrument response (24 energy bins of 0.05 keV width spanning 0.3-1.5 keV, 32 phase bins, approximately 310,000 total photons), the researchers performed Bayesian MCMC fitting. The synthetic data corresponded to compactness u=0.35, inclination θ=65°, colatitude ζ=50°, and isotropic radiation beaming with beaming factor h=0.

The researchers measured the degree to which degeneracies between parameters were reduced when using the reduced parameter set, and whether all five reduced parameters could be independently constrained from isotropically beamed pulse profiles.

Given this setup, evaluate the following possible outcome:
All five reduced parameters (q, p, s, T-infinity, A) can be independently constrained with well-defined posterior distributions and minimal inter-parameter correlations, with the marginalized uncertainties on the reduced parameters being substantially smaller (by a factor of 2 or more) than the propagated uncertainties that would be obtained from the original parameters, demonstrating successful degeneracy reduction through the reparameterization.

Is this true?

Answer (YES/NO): NO